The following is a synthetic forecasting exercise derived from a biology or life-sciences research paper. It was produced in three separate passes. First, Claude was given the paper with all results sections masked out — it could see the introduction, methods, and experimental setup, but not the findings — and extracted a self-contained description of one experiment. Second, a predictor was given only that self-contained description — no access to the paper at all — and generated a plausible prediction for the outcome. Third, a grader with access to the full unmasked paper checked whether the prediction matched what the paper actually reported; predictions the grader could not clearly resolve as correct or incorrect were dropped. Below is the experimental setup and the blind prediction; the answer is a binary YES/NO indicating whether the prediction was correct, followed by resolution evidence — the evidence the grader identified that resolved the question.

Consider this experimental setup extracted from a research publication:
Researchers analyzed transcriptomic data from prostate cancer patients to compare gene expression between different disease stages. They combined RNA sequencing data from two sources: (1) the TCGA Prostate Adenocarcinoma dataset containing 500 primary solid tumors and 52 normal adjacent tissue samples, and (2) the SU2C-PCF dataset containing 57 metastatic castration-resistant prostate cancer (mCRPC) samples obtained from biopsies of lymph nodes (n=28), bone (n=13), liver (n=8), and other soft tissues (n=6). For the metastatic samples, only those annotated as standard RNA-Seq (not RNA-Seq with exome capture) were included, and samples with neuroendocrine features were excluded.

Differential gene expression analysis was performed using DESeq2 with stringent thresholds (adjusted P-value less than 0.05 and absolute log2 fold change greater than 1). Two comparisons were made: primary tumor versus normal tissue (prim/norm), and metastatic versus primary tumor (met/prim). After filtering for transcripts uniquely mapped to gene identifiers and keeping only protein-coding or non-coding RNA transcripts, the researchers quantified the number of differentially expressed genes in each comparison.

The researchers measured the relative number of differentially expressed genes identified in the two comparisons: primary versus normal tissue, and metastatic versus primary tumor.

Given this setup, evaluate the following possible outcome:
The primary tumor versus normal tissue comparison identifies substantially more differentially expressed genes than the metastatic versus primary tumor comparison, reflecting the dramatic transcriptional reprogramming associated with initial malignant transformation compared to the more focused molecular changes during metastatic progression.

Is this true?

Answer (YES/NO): NO